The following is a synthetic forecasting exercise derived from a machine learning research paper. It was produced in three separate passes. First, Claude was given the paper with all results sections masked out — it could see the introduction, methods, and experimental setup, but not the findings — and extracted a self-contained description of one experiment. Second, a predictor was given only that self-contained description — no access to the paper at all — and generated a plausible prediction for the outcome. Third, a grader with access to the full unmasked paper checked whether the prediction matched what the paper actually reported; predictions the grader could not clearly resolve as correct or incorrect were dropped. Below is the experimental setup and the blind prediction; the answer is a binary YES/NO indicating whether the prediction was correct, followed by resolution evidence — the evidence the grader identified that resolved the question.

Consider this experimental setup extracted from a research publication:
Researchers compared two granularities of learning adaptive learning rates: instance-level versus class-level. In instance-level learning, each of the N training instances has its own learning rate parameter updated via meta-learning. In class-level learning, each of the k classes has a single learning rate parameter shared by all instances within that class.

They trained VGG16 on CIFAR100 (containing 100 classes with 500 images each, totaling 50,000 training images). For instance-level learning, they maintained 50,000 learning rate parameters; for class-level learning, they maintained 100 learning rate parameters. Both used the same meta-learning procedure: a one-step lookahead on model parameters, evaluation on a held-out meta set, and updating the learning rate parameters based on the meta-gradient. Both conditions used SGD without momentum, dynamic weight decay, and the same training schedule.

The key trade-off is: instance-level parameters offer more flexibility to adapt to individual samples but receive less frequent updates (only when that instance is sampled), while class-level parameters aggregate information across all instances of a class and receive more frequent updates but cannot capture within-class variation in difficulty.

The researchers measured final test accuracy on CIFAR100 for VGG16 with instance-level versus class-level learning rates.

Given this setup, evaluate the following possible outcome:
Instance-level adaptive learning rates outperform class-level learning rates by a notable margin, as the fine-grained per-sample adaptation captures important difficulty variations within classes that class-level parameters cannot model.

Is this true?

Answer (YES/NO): NO